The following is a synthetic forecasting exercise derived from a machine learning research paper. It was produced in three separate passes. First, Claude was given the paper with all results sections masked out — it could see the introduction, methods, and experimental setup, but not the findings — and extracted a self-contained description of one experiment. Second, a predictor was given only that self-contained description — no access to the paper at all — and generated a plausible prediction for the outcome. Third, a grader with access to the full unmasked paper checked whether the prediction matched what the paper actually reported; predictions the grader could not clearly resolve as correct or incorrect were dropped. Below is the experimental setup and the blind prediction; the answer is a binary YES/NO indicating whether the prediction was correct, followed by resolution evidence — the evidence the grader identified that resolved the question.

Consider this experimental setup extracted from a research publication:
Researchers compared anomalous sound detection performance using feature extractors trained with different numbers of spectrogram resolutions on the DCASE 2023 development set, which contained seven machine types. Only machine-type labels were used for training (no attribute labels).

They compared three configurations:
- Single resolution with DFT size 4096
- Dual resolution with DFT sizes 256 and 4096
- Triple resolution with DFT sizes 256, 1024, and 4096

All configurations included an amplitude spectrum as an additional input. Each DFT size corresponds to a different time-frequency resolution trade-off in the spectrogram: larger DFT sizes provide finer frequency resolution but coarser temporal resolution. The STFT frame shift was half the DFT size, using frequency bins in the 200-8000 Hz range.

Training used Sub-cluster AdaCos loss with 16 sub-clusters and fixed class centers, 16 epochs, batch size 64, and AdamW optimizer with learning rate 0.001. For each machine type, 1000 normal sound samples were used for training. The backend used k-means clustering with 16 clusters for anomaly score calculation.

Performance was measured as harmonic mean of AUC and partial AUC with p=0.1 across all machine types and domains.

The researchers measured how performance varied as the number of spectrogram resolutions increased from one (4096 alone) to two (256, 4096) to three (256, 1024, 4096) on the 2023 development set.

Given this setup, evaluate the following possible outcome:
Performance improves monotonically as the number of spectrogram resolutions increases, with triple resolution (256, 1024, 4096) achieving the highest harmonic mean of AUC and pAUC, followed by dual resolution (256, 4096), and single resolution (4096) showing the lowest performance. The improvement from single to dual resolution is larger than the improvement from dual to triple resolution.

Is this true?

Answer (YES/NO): NO